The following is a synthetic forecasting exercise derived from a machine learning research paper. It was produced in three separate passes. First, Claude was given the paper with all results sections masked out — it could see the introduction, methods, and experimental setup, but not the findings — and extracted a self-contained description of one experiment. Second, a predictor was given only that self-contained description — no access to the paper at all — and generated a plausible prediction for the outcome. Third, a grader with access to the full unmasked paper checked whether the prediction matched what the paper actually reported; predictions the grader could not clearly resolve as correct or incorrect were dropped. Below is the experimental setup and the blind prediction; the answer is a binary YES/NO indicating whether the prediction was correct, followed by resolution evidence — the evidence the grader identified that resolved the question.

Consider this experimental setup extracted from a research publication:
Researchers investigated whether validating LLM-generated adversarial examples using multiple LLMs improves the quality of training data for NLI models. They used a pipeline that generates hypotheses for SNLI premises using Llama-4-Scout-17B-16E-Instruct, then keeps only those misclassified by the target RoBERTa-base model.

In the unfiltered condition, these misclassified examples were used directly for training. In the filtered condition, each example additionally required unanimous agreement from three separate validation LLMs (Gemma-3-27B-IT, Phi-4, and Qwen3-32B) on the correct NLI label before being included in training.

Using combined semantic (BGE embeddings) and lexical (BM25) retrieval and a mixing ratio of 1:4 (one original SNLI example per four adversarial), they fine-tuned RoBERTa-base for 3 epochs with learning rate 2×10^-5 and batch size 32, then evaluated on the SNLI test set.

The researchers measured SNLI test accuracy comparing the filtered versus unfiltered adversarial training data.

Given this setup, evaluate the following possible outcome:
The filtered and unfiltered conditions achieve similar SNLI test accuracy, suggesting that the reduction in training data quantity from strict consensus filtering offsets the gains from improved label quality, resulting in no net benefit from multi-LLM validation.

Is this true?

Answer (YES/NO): NO